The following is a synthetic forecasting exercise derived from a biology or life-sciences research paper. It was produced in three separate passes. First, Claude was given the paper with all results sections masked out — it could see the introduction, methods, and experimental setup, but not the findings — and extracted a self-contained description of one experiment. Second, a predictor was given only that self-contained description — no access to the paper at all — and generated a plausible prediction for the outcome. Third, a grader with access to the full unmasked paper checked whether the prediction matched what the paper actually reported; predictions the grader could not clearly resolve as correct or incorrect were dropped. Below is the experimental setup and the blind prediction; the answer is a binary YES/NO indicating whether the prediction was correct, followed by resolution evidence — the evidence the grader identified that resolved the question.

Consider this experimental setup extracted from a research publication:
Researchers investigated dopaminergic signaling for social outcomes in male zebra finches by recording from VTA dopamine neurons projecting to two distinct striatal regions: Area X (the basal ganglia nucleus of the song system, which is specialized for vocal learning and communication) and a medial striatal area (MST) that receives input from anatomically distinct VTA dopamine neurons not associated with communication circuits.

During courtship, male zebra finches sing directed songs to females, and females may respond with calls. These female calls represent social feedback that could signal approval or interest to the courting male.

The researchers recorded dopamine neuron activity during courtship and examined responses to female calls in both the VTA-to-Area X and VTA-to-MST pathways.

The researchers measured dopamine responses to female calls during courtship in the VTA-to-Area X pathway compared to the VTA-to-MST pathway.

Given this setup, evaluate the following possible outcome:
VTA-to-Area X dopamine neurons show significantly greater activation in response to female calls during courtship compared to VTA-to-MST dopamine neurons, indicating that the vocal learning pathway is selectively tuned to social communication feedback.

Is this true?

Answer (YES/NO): YES